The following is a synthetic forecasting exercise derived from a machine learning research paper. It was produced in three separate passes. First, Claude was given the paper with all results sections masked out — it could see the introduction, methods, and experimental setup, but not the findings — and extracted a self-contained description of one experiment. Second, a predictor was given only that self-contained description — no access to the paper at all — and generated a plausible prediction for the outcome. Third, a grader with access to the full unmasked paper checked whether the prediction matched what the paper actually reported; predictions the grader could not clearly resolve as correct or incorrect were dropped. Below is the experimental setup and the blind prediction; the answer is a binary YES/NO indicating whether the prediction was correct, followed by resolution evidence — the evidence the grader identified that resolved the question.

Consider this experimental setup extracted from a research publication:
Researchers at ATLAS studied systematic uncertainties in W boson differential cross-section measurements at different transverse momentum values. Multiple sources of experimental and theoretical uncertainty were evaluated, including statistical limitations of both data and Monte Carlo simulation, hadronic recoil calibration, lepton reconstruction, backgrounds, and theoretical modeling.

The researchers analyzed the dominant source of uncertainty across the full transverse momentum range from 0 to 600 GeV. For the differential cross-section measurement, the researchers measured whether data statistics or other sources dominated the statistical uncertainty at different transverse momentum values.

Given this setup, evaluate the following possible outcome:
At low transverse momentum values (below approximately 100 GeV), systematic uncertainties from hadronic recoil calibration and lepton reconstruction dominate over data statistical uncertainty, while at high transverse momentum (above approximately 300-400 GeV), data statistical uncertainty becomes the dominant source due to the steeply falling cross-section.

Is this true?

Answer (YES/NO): NO